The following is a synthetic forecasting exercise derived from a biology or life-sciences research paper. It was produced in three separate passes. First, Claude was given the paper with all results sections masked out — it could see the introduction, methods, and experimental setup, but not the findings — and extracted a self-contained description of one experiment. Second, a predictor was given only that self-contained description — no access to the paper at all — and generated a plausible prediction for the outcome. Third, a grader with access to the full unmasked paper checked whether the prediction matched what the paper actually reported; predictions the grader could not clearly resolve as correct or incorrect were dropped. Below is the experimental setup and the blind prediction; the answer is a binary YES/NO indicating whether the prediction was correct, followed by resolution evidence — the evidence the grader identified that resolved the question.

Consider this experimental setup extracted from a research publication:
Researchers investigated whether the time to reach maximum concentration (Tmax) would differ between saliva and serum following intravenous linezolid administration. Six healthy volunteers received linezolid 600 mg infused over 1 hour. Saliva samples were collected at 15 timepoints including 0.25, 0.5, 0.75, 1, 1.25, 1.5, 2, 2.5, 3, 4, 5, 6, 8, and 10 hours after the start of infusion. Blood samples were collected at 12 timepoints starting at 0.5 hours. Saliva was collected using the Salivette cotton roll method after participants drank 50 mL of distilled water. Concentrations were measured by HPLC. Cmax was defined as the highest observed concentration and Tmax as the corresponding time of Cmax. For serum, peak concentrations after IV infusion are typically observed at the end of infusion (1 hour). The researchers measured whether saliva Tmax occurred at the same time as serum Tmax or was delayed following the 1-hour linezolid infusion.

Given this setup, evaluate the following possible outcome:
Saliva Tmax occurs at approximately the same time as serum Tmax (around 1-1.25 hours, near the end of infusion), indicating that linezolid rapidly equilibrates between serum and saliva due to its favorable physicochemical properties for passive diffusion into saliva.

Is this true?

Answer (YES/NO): YES